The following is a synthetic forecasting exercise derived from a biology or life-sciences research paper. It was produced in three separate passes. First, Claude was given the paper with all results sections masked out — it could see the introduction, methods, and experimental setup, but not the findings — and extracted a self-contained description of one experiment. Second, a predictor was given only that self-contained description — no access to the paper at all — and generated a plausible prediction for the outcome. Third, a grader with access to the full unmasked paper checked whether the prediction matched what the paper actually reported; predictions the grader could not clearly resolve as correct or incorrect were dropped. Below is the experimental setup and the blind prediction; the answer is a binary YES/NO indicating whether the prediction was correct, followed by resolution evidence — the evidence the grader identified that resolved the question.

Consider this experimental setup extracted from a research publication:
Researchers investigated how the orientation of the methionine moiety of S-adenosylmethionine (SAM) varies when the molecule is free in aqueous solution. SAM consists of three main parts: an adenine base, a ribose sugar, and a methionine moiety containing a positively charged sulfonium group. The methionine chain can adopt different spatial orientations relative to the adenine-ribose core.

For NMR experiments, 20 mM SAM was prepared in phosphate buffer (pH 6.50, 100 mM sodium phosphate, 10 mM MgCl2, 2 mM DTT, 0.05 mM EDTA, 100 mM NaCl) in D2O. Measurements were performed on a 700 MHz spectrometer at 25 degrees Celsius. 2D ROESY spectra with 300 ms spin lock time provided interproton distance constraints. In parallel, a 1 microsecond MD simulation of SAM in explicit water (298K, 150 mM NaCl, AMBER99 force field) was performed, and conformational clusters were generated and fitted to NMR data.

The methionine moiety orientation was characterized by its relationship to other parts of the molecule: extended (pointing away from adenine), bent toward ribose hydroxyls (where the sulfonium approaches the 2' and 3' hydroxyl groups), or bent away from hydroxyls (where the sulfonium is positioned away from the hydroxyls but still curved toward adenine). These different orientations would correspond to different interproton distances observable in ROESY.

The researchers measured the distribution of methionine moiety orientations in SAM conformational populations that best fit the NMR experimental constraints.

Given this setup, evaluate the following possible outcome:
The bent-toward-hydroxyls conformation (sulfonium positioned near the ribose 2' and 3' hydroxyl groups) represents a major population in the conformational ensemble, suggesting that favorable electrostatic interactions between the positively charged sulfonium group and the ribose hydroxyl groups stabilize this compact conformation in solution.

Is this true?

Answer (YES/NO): NO